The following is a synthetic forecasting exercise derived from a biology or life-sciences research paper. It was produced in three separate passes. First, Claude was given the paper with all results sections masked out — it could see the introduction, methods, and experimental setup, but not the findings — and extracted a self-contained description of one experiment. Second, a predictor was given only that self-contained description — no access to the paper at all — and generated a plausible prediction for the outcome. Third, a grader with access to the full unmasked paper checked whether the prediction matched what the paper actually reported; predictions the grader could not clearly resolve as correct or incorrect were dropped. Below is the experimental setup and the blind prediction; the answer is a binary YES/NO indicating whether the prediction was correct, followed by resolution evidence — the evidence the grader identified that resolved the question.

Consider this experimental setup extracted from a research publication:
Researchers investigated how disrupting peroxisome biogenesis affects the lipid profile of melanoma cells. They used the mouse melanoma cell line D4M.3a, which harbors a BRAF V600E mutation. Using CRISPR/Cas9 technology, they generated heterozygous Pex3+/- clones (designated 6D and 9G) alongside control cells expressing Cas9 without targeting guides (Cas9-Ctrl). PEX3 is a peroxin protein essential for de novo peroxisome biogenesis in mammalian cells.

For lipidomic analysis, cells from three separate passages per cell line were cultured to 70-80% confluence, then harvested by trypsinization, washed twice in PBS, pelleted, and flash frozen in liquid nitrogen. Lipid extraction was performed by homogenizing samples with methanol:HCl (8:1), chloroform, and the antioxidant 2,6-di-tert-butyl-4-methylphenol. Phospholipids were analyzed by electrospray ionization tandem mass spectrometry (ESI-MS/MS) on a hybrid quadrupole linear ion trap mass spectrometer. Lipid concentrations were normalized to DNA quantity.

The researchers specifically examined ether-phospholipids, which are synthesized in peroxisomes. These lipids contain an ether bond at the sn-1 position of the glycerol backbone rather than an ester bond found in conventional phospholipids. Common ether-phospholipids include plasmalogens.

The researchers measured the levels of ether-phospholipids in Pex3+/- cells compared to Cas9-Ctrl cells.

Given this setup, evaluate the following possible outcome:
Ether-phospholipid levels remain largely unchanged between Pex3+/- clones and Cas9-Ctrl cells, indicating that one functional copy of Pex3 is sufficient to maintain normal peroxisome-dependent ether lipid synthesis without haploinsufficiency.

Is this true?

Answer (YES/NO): NO